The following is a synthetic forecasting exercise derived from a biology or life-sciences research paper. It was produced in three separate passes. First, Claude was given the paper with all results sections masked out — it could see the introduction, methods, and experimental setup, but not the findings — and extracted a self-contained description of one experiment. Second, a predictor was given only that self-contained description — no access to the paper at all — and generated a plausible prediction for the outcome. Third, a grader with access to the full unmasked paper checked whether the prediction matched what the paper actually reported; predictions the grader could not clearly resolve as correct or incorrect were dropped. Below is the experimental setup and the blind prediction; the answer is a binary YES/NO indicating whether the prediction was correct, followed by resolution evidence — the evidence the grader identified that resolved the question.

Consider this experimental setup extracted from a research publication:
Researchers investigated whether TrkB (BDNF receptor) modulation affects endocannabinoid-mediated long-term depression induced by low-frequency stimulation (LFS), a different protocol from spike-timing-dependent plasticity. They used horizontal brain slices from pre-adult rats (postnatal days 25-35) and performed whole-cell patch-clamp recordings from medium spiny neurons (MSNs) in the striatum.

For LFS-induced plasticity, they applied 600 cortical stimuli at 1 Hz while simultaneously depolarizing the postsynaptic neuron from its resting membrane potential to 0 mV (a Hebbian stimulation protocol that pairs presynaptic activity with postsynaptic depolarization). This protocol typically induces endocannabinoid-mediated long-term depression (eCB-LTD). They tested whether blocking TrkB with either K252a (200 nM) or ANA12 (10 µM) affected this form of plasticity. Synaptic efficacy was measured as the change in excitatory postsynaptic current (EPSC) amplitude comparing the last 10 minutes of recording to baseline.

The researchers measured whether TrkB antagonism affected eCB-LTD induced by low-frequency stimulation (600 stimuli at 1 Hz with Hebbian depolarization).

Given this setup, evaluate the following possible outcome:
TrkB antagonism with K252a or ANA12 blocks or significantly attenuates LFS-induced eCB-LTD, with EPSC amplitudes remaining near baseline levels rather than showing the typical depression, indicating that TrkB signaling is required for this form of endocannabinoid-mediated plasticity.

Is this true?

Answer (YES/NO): YES